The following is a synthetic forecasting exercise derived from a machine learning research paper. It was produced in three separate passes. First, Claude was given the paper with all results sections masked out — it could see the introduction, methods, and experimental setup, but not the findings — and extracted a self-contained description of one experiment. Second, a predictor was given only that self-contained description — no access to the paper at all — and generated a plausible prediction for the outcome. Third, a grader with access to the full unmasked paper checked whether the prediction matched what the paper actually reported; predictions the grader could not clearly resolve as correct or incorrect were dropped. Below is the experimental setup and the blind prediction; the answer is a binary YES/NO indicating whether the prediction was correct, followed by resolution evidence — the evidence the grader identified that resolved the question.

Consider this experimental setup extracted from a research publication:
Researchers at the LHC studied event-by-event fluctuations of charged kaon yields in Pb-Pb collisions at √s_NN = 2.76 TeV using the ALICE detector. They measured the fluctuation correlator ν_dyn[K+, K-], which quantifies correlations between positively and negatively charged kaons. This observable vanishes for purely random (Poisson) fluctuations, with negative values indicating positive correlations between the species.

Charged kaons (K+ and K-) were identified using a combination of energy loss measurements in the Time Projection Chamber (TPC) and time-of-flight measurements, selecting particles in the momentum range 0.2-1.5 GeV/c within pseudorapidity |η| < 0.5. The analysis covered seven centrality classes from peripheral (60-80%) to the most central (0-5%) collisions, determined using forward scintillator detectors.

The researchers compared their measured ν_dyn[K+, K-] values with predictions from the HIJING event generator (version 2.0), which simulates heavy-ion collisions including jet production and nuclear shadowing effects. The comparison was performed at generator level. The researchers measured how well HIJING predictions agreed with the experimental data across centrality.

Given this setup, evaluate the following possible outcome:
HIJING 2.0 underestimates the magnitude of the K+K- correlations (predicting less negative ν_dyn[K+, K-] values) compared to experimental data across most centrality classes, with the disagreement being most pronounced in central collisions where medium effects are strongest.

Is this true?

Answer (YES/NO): NO